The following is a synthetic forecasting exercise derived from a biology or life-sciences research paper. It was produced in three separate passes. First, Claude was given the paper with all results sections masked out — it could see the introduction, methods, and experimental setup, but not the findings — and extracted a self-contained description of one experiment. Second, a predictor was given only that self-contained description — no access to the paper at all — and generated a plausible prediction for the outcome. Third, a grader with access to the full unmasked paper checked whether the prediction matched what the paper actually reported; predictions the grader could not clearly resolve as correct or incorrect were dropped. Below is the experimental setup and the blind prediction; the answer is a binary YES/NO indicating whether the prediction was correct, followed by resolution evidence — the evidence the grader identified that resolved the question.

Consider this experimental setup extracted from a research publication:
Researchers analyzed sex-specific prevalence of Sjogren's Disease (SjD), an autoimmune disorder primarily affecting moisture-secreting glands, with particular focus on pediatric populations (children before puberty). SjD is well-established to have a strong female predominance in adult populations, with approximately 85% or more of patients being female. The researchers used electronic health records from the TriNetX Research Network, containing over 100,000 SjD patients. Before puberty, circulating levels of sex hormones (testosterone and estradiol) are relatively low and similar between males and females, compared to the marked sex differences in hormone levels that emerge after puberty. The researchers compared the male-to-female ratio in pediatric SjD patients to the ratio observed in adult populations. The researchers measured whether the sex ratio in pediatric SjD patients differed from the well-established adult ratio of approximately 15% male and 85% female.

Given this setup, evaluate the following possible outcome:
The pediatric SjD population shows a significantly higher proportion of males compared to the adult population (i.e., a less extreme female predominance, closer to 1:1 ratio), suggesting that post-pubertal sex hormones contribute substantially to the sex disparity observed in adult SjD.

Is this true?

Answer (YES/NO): YES